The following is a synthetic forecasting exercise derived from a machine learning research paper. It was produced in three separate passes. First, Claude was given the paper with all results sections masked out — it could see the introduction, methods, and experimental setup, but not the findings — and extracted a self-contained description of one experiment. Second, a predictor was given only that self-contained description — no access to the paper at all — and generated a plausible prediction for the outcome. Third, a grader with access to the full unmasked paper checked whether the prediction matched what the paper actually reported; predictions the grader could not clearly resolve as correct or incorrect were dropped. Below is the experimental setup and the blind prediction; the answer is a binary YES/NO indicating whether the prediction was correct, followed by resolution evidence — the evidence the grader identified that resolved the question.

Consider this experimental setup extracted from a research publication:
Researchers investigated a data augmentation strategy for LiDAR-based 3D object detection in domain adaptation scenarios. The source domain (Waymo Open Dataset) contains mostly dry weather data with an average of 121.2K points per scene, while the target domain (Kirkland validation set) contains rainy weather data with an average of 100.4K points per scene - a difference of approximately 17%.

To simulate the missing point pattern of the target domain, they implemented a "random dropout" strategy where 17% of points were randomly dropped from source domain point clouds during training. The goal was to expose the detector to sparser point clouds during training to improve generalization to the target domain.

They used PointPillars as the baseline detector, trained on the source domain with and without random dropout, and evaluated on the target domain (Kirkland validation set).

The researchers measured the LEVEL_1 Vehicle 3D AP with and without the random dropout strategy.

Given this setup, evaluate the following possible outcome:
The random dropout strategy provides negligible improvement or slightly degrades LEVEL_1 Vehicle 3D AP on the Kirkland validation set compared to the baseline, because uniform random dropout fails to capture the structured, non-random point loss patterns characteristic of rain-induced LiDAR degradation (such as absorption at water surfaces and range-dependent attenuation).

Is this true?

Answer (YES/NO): YES